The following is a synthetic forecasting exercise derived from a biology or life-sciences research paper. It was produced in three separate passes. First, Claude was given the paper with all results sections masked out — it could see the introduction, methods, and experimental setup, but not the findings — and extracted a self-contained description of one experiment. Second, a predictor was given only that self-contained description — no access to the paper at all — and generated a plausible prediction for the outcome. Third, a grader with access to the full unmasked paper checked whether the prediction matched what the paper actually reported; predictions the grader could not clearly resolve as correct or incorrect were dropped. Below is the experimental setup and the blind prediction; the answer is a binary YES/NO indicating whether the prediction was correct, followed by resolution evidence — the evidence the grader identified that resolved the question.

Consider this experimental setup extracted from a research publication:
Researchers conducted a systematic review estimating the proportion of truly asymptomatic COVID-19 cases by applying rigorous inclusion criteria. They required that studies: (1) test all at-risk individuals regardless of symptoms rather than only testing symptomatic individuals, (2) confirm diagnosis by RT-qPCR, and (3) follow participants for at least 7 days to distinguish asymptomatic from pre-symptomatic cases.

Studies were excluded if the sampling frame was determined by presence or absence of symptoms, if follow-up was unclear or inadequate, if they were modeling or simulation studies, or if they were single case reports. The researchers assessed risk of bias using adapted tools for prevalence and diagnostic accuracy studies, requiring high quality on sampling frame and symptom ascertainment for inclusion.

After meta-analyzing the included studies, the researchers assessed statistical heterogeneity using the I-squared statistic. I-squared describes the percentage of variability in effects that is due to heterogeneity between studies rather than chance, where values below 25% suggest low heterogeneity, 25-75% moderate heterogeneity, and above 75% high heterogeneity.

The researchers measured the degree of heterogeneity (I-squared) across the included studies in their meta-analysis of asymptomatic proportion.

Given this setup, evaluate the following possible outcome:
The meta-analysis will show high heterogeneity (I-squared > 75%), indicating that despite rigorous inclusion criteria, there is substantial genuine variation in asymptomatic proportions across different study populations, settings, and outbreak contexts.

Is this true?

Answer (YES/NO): YES